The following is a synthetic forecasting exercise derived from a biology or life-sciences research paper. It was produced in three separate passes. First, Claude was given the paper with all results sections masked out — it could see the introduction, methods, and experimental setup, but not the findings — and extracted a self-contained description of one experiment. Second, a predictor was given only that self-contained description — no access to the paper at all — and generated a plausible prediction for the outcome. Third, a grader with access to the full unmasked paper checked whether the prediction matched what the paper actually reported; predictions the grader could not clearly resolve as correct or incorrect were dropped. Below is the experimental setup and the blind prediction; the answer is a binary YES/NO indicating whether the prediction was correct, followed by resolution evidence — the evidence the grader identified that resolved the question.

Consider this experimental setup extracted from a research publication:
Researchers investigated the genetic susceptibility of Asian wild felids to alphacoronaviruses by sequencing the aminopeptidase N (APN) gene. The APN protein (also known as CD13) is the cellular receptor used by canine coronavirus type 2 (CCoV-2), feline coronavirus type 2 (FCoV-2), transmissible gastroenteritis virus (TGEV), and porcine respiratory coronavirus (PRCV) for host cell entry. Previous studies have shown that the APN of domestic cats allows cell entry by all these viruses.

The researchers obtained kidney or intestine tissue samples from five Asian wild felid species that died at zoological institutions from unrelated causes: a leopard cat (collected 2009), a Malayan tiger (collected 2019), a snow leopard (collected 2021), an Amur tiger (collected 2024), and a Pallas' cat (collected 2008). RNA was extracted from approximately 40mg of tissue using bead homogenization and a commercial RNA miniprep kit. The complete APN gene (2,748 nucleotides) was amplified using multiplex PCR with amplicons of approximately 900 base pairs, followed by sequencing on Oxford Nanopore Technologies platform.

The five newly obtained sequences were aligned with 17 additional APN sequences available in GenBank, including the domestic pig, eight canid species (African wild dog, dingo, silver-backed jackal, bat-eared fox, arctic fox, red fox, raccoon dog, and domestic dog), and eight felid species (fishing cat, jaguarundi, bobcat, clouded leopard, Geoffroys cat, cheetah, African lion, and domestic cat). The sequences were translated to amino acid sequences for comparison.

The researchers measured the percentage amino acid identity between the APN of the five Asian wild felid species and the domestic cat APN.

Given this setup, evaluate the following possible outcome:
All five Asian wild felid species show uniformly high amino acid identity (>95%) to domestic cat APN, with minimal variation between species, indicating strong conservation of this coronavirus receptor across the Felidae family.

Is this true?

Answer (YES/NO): YES